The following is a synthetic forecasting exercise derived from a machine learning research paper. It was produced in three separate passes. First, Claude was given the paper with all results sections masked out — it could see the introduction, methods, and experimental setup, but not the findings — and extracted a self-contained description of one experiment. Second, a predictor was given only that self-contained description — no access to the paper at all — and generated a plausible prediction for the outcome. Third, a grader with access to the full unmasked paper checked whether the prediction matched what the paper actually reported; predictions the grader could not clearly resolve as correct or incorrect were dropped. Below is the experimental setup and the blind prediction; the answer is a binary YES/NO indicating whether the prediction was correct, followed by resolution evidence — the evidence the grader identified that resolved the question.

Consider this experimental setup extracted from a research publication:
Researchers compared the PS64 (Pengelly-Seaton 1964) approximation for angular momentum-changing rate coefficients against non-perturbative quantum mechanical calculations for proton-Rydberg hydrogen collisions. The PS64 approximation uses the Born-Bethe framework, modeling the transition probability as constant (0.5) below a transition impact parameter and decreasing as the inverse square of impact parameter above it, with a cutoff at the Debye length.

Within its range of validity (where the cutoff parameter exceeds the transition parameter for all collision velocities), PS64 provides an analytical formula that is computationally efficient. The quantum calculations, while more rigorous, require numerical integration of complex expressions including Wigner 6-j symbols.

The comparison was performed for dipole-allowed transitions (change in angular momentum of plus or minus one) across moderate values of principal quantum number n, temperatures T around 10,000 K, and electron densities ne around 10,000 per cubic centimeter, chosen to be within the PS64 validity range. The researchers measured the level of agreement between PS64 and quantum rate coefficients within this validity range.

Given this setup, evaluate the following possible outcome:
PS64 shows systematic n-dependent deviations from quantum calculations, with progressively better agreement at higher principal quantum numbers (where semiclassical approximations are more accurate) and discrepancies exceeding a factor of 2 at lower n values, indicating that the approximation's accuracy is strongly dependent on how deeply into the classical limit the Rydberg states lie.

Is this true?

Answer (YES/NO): NO